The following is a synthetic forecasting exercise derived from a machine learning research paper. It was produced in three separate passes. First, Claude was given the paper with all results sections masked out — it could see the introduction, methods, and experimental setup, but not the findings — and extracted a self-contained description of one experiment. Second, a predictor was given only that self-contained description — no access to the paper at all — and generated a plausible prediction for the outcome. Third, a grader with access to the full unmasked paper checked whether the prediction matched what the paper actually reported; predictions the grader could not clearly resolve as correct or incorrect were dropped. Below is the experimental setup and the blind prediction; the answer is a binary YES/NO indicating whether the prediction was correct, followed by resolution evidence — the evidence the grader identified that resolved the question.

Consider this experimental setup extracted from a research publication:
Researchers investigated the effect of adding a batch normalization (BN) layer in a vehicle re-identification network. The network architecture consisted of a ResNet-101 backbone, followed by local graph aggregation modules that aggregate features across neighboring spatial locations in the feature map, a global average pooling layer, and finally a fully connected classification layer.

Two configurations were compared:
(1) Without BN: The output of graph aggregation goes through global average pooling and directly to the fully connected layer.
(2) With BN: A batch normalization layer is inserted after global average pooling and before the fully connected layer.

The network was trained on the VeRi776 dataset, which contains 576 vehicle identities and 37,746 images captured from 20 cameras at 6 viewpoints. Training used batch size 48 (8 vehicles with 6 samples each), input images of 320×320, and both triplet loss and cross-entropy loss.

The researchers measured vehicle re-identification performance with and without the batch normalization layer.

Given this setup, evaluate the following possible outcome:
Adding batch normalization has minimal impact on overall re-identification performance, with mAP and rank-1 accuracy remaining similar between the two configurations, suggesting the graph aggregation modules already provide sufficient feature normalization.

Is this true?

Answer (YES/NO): NO